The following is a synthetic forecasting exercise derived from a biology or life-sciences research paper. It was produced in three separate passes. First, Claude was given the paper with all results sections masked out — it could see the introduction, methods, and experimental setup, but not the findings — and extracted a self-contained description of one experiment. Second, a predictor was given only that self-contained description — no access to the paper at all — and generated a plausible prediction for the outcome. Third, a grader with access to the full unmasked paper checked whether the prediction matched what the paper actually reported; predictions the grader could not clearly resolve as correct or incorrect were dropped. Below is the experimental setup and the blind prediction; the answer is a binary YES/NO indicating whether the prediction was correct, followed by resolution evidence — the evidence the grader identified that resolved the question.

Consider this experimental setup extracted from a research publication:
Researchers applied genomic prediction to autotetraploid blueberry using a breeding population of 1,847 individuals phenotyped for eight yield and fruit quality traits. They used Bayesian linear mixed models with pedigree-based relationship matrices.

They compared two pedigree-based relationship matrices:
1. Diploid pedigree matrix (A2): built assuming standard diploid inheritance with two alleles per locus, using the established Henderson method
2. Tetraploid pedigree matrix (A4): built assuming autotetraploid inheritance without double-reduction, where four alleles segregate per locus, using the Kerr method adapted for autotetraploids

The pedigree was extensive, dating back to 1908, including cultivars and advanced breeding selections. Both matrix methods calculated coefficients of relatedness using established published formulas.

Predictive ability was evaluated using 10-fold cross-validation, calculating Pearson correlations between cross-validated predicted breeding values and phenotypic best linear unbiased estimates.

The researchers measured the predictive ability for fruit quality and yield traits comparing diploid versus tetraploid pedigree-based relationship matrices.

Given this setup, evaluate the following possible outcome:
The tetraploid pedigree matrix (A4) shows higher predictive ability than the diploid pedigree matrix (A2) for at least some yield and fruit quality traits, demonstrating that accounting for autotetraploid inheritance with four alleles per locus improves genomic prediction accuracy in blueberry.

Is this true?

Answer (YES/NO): NO